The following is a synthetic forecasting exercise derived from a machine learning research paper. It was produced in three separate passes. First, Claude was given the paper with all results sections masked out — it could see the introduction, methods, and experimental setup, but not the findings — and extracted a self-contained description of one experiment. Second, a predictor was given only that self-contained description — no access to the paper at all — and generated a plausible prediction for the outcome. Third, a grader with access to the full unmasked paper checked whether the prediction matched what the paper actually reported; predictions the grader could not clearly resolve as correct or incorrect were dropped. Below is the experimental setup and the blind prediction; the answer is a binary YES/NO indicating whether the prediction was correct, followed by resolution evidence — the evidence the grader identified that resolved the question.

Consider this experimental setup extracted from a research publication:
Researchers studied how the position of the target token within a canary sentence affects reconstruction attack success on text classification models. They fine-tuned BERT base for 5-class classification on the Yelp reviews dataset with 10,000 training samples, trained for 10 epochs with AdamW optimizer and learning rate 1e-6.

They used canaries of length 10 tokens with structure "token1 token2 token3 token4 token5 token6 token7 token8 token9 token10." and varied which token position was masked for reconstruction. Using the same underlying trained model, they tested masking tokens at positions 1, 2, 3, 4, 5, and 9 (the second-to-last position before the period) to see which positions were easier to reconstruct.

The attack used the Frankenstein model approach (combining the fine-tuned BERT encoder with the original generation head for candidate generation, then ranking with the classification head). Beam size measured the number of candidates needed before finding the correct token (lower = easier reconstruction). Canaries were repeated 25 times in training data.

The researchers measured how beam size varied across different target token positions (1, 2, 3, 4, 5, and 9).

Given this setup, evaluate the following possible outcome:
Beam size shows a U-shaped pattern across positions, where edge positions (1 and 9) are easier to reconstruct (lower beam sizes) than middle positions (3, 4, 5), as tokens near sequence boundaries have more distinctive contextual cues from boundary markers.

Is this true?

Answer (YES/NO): NO